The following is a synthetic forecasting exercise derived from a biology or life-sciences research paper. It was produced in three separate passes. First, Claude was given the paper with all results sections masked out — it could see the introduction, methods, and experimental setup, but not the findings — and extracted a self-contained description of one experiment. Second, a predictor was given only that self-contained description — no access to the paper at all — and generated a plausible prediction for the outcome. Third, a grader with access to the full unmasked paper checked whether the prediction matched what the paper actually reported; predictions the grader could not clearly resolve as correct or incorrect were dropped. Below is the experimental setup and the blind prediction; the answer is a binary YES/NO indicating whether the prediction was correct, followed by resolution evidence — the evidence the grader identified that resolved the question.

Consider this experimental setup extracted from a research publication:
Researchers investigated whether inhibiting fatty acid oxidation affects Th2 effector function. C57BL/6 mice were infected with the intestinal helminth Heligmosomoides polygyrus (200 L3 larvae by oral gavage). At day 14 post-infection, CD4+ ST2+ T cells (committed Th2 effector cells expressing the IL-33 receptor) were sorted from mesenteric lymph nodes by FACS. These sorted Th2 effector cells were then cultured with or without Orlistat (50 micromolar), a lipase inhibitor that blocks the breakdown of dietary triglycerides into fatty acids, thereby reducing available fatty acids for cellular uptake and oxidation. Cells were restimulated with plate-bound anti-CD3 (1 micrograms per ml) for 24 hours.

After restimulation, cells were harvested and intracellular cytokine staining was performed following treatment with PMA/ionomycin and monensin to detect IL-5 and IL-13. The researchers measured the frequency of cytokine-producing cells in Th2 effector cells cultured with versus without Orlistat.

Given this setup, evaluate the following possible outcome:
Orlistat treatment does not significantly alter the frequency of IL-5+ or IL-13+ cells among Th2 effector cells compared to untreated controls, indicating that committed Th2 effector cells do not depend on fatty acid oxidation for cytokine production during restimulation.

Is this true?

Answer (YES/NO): YES